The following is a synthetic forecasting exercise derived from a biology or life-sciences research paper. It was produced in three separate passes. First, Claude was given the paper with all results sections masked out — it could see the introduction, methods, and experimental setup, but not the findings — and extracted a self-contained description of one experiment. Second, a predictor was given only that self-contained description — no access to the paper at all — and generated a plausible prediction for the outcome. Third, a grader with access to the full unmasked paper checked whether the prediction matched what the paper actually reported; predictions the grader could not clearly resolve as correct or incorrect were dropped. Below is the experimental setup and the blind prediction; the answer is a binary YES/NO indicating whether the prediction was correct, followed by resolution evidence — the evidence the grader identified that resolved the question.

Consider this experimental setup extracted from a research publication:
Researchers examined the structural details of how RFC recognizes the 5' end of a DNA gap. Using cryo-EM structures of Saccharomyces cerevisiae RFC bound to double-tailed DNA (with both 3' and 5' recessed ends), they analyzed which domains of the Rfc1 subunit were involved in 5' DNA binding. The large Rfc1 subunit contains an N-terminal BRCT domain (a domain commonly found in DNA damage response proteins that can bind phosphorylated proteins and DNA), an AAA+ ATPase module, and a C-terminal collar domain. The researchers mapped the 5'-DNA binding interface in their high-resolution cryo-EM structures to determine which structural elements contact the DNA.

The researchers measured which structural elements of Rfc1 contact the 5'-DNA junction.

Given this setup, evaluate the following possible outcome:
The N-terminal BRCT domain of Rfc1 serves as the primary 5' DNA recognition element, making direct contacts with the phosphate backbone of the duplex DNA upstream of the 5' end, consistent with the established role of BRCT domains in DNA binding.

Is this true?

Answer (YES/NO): NO